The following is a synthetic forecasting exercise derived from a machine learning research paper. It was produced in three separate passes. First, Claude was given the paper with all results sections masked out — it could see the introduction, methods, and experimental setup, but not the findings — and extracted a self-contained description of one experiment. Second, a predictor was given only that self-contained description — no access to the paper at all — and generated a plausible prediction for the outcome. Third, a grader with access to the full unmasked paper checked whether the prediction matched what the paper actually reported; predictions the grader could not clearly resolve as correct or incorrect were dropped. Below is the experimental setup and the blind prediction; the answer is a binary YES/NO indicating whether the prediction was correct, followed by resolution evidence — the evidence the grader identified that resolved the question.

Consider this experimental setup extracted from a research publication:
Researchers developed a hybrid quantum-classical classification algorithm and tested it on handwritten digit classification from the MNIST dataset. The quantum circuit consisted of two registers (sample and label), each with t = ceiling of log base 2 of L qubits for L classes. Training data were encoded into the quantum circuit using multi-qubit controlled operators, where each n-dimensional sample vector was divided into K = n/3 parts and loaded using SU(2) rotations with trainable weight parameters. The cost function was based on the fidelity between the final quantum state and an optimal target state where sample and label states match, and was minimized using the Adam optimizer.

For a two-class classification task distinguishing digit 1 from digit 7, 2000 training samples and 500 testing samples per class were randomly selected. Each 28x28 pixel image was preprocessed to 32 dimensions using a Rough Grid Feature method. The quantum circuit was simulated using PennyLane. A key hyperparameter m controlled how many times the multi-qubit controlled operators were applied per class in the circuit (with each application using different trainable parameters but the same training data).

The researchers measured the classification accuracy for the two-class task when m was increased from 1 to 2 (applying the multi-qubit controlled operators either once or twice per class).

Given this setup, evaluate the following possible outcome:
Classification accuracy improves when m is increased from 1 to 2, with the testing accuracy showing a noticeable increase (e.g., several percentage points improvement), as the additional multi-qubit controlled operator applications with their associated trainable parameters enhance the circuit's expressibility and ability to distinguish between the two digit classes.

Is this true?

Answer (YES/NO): YES